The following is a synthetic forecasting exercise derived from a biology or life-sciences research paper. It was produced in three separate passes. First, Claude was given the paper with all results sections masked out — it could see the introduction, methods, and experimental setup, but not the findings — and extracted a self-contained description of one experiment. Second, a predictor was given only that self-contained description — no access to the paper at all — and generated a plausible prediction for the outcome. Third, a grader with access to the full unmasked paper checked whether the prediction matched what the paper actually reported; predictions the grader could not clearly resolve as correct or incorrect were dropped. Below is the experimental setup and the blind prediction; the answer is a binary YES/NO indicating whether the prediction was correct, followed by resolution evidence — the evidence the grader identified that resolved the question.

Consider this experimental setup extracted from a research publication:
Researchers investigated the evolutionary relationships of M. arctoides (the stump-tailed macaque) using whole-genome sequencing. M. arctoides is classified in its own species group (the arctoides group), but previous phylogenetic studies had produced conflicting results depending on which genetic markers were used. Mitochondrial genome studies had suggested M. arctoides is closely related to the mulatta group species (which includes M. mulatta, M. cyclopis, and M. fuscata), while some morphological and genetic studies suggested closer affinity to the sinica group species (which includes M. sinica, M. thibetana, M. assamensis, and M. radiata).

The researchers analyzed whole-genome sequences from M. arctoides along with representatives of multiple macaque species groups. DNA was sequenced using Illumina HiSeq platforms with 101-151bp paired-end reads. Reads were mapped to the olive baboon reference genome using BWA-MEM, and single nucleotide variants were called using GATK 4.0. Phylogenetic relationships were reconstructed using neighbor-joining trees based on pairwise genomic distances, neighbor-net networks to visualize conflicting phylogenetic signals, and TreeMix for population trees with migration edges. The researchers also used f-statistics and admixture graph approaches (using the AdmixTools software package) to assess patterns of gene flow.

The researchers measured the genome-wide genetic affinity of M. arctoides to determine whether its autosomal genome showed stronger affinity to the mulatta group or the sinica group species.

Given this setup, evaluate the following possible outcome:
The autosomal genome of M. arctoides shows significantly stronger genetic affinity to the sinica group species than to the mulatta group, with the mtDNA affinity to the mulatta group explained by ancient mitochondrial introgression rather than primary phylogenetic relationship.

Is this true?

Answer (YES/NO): NO